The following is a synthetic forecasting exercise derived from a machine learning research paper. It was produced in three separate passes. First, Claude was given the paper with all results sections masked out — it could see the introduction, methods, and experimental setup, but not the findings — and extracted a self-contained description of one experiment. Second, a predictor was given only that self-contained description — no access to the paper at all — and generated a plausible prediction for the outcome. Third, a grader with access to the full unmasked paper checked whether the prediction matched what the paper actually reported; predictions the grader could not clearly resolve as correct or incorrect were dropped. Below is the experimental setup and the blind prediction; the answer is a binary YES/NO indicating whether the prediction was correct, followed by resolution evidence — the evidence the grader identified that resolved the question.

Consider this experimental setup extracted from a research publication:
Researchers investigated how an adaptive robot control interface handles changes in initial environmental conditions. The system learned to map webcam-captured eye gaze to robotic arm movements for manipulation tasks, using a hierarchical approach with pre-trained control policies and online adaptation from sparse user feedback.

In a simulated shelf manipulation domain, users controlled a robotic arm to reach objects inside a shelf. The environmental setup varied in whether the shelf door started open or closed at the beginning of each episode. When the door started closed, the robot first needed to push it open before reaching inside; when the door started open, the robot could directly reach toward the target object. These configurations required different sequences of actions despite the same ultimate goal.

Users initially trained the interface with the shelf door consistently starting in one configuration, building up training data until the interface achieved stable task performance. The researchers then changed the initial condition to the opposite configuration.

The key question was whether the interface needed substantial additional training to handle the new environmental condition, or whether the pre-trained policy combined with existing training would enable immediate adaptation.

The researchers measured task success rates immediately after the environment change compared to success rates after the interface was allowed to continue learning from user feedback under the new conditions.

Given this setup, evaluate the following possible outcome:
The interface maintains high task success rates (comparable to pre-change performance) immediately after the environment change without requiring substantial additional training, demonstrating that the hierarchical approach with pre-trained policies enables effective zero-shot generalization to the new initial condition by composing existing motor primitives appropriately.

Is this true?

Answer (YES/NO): NO